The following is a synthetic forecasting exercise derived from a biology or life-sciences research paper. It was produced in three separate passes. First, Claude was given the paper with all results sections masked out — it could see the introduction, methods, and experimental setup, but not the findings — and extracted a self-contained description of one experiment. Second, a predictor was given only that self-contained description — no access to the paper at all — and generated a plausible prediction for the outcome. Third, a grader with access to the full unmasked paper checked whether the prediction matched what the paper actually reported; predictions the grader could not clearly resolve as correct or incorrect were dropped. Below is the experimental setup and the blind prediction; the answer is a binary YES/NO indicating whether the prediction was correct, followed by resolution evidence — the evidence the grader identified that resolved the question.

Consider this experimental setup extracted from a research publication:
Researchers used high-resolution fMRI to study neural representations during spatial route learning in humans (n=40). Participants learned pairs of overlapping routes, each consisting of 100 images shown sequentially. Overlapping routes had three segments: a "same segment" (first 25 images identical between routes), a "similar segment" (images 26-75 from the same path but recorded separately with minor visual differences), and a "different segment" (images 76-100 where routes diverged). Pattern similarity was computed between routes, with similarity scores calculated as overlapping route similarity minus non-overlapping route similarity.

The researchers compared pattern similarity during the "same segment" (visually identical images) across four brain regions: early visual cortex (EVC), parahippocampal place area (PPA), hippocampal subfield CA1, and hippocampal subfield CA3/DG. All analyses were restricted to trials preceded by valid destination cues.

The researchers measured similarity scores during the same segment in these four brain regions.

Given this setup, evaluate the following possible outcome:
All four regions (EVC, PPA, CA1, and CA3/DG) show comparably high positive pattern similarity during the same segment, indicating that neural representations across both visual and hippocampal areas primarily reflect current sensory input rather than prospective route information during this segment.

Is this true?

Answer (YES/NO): NO